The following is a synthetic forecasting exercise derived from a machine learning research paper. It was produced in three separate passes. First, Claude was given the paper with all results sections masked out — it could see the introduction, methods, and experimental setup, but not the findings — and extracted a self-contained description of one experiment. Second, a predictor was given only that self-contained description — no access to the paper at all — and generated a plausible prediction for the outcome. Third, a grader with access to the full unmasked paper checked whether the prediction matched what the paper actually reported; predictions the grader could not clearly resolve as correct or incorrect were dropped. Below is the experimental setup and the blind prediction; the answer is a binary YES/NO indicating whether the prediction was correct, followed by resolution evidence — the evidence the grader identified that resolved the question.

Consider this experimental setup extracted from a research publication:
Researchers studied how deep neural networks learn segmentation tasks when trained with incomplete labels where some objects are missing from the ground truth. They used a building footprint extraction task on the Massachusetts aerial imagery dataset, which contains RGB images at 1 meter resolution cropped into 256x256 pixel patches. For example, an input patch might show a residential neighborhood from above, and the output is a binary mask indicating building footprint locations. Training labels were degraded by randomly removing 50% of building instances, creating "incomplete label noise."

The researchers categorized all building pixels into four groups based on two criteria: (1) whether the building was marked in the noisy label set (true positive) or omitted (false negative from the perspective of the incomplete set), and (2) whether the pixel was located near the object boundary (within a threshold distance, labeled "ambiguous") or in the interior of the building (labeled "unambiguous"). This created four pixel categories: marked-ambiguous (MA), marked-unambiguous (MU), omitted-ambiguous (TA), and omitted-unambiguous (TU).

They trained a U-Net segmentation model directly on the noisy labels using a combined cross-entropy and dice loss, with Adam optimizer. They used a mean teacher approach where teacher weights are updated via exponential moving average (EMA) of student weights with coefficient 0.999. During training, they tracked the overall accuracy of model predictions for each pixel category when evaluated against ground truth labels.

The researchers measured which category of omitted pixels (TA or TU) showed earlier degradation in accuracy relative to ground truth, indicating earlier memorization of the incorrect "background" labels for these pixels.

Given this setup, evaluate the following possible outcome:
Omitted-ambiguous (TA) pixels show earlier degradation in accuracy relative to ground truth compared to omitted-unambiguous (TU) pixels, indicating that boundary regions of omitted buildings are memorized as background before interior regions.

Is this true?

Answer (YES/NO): YES